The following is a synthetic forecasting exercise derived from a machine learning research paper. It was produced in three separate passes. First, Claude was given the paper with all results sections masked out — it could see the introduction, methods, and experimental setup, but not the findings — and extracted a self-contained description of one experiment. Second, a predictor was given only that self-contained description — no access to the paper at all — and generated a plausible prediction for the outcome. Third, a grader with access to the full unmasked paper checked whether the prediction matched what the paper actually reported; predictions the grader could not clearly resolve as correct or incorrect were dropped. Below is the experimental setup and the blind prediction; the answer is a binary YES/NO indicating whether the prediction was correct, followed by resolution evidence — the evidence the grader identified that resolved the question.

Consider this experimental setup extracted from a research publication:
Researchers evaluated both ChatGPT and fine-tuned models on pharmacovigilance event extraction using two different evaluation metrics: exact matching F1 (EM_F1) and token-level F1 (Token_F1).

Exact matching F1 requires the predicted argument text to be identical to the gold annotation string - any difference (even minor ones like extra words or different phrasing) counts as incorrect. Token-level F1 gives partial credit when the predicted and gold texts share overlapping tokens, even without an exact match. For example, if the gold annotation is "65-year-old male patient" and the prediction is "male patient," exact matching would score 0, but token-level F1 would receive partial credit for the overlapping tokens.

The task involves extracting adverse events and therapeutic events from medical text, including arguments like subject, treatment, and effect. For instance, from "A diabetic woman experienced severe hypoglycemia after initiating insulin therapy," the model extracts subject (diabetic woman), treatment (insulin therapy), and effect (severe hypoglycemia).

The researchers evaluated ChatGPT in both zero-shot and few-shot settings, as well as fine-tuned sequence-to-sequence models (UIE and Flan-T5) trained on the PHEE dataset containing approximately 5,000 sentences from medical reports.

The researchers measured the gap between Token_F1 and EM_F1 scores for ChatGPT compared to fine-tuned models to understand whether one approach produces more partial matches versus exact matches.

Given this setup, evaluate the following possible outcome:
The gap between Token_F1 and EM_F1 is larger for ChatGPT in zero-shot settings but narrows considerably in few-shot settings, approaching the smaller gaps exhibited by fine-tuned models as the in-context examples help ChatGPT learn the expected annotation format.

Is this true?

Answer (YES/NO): NO